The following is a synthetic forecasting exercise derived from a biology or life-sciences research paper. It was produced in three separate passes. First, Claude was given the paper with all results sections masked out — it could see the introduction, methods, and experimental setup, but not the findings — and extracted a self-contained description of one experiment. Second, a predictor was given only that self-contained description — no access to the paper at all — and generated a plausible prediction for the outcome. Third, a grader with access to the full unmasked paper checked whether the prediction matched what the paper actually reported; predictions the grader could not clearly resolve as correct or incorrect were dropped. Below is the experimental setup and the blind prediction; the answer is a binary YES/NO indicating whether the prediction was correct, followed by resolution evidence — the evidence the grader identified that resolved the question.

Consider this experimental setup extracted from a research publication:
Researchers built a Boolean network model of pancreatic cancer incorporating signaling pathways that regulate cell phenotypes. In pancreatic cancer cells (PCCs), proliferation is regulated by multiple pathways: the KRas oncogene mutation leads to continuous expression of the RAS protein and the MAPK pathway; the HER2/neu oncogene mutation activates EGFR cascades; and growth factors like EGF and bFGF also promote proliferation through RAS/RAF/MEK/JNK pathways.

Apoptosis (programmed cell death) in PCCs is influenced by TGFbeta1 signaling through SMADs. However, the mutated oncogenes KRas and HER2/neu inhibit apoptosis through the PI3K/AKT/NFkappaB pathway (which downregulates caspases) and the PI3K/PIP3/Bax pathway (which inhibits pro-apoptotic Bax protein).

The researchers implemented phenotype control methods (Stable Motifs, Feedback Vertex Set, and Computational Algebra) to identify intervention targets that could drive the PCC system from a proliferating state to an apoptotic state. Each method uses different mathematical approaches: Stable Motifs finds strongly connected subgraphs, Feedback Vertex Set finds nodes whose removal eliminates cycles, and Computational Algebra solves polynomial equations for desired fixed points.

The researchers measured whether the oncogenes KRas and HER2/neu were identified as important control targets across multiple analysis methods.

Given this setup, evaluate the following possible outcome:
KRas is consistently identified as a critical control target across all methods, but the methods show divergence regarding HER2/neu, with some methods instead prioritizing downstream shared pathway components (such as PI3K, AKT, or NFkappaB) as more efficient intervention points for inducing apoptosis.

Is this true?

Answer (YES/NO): NO